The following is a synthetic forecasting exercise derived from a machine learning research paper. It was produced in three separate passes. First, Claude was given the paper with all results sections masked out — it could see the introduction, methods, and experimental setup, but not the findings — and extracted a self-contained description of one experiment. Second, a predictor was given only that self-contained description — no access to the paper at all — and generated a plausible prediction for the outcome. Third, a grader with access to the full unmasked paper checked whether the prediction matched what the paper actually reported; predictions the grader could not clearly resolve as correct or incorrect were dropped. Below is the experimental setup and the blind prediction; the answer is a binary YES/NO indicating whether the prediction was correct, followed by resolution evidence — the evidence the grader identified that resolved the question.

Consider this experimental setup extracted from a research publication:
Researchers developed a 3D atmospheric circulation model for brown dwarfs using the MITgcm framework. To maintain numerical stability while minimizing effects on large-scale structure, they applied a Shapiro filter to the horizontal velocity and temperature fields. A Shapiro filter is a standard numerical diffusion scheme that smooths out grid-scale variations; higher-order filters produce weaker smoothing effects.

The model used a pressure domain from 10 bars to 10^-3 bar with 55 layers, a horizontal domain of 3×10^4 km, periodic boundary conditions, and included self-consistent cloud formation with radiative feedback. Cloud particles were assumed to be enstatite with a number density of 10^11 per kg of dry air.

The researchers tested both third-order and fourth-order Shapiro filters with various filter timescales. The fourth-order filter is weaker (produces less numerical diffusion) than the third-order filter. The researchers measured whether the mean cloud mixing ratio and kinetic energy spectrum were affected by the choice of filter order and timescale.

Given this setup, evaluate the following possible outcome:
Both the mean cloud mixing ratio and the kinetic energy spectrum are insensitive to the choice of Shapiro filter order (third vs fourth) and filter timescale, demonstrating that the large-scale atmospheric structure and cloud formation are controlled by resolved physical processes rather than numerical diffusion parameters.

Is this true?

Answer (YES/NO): YES